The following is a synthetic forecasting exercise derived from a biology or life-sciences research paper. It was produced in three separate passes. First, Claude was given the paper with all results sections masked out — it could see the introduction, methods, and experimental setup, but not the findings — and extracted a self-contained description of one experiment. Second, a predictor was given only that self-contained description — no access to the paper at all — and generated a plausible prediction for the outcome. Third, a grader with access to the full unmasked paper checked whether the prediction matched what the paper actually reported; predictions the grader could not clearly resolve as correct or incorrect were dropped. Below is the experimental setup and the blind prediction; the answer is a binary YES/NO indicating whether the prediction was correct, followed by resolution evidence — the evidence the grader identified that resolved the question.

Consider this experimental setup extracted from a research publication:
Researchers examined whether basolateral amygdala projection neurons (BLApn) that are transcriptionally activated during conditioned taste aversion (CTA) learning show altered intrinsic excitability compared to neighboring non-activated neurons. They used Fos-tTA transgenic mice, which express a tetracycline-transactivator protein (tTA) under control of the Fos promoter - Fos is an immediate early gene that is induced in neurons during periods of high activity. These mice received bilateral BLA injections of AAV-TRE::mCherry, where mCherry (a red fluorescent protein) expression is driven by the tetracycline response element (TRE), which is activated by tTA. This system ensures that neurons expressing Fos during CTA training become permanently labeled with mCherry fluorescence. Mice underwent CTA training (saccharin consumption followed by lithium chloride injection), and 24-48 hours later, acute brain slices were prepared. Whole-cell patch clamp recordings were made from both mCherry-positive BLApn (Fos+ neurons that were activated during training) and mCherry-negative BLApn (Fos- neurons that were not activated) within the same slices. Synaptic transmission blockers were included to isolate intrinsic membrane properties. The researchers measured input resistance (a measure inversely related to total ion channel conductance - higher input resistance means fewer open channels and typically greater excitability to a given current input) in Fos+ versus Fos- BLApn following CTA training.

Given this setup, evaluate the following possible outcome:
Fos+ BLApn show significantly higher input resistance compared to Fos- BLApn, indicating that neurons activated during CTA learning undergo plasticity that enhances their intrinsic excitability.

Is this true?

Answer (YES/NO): NO